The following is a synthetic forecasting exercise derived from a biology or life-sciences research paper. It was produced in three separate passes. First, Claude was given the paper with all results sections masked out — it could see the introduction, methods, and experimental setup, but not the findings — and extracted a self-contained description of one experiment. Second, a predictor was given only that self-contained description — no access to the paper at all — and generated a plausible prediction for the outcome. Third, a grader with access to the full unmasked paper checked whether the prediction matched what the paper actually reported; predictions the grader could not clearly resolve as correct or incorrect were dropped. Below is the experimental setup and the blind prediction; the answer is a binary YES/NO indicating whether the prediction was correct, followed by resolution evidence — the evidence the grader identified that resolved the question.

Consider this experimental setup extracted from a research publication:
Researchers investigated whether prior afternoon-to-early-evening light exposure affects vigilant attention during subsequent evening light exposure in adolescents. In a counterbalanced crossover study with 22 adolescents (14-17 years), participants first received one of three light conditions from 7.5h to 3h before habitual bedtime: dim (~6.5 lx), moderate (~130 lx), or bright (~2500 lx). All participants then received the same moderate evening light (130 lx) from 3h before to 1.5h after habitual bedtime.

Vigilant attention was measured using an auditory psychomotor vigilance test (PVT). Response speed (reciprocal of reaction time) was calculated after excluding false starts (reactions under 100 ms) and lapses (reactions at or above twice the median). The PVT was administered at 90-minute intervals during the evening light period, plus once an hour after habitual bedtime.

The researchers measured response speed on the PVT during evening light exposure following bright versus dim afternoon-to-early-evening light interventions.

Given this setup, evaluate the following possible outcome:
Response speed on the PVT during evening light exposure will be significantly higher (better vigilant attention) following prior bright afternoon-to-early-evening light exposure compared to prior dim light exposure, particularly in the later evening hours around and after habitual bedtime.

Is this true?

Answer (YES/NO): NO